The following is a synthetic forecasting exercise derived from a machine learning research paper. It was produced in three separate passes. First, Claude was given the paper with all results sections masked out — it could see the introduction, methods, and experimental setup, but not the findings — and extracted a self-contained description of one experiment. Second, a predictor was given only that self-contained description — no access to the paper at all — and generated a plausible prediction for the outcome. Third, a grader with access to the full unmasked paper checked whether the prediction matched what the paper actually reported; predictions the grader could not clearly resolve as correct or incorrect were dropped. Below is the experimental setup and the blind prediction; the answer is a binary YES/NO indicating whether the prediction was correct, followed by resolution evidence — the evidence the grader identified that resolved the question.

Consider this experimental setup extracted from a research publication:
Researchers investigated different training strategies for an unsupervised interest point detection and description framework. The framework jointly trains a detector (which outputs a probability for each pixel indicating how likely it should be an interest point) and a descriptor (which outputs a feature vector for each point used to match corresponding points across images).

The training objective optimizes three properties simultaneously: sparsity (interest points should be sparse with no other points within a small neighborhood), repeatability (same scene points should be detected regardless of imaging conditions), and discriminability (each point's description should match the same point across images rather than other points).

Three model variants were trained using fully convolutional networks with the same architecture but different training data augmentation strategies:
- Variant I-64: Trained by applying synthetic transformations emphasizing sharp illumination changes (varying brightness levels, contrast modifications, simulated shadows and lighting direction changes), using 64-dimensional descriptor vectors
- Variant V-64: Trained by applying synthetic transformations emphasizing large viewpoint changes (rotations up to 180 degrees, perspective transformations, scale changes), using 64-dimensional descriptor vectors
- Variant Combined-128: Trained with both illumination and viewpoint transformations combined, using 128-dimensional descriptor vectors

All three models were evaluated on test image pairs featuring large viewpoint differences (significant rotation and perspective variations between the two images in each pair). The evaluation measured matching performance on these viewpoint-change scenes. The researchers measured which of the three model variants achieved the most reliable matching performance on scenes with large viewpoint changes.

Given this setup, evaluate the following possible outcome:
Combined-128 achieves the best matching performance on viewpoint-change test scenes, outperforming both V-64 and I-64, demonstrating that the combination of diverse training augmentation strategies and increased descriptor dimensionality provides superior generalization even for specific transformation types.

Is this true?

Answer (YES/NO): NO